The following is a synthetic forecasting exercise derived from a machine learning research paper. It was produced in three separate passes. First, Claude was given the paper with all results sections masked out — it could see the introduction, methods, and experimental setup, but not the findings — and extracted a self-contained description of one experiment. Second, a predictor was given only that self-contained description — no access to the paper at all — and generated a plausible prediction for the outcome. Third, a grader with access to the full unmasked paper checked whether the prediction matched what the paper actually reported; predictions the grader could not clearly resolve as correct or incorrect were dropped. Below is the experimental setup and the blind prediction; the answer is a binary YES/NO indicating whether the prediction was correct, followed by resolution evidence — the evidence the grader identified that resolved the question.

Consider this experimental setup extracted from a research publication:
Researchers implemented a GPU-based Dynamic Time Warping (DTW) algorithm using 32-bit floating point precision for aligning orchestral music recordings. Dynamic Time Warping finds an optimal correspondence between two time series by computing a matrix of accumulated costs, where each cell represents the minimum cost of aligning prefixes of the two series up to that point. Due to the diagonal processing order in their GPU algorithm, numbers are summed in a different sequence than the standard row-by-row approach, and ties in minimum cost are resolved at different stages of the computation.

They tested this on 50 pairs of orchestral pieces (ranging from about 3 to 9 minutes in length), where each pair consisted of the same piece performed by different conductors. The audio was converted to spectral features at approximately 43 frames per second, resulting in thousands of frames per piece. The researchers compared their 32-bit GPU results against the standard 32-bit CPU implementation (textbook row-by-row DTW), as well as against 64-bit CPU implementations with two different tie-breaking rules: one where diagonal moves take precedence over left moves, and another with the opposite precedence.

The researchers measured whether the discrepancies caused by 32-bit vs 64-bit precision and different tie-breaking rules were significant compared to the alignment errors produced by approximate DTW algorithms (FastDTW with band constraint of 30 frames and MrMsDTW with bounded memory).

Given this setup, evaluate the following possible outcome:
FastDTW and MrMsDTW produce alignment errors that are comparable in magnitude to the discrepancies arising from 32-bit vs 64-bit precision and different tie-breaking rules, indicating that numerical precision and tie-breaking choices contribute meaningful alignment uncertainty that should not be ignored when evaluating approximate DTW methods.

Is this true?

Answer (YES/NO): NO